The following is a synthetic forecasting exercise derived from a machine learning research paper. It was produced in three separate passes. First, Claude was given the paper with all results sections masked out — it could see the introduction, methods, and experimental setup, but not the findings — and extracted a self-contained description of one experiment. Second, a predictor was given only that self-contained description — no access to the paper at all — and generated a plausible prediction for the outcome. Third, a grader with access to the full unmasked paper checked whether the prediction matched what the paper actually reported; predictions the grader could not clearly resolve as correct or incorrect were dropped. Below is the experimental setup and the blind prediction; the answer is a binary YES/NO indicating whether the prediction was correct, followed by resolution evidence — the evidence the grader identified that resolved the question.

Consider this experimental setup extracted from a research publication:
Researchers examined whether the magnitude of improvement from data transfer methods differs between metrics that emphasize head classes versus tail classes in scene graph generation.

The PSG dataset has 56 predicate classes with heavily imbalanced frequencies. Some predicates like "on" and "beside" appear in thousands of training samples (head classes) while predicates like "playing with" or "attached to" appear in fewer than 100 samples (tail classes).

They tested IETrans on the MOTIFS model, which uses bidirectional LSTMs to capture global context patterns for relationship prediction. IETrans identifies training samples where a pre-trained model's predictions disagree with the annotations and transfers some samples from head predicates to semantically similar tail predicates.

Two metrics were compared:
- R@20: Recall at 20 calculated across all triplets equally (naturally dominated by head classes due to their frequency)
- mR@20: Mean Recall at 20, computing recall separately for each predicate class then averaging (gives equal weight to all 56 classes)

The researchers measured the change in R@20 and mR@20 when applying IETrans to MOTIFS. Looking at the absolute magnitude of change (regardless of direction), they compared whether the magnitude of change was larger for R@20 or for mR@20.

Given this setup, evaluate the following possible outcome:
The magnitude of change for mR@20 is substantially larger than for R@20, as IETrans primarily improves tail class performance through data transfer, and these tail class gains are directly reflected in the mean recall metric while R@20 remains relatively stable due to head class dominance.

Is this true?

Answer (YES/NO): NO